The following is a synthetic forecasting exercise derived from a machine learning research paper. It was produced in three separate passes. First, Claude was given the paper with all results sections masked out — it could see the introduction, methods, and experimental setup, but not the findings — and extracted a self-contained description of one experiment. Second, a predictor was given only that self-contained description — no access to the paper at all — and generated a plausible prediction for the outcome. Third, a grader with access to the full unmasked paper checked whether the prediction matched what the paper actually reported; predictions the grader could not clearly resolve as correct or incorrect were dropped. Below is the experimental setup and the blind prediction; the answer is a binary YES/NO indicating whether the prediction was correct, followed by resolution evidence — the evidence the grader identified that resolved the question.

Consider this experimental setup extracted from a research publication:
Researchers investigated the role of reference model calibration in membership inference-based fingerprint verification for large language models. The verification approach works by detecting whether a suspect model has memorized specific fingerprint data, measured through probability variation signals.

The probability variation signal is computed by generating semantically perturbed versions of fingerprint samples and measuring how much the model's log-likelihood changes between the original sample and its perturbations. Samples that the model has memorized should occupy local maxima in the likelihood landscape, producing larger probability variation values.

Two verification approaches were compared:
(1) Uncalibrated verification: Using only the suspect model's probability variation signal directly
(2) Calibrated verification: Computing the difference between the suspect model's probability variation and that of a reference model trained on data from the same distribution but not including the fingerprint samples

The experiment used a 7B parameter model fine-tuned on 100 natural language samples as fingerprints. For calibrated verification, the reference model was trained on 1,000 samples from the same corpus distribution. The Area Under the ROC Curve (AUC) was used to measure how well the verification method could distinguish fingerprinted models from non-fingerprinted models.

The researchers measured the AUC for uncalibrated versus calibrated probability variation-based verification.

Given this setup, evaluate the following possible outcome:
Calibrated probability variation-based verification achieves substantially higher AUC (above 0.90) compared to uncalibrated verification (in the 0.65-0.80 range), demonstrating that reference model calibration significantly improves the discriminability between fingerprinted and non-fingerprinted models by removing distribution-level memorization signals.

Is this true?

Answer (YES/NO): YES